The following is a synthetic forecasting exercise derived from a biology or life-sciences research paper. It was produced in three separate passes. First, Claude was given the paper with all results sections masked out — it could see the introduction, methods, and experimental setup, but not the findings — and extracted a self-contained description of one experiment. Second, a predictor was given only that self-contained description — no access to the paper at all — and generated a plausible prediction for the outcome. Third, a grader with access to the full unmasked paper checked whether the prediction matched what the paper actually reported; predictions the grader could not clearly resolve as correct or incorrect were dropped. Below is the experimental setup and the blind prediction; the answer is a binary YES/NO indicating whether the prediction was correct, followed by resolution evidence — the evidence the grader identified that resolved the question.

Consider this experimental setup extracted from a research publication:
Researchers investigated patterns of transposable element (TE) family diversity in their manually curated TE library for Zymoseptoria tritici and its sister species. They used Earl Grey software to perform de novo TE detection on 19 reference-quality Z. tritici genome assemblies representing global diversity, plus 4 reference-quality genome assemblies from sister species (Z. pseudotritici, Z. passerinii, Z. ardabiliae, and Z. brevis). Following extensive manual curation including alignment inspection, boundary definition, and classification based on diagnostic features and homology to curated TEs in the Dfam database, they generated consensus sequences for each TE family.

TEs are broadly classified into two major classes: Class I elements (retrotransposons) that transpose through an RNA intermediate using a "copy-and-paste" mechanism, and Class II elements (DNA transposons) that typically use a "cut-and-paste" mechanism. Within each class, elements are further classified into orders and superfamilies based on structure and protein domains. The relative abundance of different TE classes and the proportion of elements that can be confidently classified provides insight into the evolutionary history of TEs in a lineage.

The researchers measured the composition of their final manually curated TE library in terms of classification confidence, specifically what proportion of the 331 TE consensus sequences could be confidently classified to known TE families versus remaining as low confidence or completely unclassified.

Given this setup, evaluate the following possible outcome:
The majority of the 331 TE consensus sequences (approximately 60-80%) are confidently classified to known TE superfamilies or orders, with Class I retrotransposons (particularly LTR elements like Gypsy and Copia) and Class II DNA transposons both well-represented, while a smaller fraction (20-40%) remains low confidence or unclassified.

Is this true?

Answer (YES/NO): YES